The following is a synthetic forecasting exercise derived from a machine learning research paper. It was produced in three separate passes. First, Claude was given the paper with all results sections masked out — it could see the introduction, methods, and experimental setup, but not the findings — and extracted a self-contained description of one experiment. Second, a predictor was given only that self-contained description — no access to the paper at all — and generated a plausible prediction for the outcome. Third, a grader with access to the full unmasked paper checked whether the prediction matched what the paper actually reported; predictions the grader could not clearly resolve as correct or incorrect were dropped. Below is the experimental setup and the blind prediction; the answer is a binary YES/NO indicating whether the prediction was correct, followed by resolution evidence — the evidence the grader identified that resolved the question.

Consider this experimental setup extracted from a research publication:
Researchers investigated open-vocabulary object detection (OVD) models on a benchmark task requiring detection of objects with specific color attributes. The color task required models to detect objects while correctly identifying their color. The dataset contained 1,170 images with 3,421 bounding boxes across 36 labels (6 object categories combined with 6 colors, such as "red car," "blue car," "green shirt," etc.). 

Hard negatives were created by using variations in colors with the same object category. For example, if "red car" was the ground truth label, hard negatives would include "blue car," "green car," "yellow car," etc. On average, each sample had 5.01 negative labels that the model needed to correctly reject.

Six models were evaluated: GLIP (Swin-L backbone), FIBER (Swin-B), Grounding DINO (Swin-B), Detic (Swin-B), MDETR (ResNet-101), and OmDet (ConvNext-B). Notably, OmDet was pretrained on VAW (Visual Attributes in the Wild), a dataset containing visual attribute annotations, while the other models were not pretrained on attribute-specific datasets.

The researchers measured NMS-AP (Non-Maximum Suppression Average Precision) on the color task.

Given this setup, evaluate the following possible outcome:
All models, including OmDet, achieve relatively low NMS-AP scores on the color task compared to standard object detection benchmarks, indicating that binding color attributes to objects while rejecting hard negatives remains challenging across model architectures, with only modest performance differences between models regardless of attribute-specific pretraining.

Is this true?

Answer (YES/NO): NO